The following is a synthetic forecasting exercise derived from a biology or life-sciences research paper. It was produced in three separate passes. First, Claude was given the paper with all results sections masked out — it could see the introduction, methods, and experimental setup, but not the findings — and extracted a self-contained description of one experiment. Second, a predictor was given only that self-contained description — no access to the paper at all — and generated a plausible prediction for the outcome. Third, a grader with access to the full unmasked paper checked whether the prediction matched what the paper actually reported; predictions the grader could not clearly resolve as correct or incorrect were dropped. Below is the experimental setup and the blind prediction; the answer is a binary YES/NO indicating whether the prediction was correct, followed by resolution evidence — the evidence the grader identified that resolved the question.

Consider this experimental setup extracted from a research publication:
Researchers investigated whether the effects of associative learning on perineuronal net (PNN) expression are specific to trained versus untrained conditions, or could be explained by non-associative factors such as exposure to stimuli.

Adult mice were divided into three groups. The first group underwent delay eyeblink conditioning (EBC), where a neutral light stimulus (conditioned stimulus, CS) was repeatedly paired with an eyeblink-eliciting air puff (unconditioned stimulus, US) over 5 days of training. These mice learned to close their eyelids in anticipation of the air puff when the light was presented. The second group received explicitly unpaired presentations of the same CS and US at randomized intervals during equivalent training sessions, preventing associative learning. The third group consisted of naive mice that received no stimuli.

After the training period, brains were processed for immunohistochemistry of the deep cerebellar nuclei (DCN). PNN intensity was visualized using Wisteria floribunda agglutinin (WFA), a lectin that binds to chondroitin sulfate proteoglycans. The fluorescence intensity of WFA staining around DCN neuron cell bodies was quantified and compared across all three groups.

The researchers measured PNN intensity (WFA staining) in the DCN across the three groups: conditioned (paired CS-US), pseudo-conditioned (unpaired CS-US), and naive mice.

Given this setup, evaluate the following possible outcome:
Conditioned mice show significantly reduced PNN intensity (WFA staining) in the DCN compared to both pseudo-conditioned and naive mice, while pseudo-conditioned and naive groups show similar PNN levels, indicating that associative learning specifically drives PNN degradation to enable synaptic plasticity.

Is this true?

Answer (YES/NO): YES